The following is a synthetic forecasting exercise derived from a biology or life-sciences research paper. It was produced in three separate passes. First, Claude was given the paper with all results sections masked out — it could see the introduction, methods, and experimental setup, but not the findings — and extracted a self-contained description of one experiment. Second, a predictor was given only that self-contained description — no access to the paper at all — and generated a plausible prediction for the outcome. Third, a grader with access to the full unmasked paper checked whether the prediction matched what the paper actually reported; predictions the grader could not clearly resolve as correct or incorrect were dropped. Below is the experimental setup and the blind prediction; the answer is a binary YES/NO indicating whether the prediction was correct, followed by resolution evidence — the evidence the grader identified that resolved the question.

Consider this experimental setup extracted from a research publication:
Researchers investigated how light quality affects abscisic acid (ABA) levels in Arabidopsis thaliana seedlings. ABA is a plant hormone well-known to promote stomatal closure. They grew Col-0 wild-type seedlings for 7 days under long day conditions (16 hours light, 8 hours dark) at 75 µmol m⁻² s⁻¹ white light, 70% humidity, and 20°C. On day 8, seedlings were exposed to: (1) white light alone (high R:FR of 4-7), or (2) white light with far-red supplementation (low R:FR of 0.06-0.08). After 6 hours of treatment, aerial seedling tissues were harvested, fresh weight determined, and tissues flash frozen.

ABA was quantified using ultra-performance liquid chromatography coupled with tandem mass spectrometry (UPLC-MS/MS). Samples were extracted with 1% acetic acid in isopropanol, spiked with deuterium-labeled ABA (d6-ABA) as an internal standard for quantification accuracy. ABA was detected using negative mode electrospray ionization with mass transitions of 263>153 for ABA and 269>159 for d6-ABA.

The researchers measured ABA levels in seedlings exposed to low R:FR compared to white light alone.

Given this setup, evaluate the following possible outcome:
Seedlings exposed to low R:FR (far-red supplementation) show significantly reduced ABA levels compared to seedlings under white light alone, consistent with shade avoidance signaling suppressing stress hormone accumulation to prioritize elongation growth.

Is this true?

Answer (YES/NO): NO